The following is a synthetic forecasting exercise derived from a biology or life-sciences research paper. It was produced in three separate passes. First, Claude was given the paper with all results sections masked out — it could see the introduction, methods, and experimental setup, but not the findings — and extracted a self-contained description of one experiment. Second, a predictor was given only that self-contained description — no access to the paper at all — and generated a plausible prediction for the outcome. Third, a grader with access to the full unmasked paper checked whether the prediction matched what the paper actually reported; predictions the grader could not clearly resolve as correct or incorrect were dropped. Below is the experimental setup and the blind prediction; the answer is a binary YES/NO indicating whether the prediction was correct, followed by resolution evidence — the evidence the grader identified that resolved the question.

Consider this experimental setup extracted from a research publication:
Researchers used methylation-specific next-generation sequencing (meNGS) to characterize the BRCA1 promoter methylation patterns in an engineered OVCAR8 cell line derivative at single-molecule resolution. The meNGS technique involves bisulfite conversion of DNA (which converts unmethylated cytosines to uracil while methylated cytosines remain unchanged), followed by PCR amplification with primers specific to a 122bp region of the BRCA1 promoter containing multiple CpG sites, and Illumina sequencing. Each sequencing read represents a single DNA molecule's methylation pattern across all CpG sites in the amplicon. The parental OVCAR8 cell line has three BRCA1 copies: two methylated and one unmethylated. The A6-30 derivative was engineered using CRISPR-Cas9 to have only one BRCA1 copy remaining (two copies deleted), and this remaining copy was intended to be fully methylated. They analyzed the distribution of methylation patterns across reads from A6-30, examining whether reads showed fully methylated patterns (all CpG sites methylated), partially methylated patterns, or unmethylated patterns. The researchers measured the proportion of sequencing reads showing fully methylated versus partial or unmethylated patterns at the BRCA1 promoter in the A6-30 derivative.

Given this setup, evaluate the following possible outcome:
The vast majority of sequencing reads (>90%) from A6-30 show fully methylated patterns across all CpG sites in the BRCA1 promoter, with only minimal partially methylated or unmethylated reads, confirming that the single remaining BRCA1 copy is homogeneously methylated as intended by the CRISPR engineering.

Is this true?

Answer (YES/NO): YES